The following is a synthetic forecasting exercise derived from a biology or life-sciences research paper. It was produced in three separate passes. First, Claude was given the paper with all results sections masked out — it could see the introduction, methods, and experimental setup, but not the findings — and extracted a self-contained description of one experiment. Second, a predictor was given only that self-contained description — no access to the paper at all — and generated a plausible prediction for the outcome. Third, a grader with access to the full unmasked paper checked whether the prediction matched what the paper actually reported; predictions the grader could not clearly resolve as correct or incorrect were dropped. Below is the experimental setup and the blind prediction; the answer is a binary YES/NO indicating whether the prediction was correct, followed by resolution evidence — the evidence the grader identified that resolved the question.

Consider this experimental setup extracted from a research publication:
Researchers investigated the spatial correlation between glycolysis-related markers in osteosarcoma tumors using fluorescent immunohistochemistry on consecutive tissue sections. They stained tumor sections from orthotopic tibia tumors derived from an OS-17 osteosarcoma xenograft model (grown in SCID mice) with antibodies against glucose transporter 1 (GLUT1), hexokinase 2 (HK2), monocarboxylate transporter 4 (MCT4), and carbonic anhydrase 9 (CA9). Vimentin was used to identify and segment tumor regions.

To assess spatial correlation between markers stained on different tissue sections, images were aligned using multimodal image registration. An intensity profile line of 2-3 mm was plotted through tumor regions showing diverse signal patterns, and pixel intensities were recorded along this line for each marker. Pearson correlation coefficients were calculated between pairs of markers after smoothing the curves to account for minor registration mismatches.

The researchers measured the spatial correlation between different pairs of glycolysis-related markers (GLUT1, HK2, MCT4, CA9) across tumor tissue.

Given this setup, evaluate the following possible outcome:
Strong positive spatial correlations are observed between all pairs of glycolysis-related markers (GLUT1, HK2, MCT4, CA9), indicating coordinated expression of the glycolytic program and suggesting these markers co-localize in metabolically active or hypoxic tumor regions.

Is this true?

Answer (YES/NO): YES